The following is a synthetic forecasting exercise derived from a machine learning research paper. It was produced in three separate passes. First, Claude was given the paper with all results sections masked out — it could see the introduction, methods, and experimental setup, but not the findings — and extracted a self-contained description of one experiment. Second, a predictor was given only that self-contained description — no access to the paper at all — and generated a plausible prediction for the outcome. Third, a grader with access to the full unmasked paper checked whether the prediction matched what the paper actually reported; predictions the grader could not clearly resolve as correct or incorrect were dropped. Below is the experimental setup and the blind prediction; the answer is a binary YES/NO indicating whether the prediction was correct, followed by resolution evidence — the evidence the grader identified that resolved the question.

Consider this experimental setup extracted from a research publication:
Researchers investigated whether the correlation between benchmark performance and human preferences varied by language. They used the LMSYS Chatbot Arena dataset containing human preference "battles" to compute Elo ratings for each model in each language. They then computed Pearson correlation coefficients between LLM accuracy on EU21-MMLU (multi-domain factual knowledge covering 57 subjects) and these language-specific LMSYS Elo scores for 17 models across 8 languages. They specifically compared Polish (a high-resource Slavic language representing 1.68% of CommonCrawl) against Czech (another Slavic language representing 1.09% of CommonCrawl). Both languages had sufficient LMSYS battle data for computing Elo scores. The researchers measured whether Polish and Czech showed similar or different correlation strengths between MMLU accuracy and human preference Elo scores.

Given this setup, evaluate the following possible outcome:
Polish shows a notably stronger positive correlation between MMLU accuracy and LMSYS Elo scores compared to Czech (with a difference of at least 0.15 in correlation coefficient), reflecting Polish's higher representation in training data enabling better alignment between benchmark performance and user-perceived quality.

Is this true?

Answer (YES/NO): YES